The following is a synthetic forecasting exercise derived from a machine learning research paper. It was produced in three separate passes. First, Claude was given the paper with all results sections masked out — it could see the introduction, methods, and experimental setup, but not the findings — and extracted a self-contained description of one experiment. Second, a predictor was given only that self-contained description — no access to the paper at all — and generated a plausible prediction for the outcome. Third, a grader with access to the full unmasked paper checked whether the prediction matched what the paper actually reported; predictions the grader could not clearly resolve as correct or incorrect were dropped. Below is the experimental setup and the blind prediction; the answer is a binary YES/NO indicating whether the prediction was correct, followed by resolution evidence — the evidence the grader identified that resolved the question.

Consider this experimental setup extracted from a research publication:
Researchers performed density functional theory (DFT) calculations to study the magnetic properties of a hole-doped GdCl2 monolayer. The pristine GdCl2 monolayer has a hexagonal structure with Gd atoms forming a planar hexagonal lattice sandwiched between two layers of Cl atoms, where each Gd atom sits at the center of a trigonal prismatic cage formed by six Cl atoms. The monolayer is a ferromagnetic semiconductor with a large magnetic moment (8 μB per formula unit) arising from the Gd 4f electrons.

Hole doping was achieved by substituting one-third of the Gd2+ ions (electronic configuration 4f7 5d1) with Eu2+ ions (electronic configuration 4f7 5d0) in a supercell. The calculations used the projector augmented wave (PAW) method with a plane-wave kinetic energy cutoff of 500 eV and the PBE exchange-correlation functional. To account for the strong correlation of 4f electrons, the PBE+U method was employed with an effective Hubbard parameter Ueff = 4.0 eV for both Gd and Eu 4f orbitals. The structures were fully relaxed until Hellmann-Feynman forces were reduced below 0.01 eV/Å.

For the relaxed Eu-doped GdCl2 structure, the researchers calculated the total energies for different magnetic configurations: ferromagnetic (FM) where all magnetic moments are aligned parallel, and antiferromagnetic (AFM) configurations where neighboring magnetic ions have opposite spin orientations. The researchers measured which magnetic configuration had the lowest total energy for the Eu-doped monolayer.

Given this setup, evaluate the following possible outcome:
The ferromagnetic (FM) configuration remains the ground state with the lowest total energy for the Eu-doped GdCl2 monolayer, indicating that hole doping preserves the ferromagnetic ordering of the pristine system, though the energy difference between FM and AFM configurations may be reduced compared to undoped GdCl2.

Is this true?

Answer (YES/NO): YES